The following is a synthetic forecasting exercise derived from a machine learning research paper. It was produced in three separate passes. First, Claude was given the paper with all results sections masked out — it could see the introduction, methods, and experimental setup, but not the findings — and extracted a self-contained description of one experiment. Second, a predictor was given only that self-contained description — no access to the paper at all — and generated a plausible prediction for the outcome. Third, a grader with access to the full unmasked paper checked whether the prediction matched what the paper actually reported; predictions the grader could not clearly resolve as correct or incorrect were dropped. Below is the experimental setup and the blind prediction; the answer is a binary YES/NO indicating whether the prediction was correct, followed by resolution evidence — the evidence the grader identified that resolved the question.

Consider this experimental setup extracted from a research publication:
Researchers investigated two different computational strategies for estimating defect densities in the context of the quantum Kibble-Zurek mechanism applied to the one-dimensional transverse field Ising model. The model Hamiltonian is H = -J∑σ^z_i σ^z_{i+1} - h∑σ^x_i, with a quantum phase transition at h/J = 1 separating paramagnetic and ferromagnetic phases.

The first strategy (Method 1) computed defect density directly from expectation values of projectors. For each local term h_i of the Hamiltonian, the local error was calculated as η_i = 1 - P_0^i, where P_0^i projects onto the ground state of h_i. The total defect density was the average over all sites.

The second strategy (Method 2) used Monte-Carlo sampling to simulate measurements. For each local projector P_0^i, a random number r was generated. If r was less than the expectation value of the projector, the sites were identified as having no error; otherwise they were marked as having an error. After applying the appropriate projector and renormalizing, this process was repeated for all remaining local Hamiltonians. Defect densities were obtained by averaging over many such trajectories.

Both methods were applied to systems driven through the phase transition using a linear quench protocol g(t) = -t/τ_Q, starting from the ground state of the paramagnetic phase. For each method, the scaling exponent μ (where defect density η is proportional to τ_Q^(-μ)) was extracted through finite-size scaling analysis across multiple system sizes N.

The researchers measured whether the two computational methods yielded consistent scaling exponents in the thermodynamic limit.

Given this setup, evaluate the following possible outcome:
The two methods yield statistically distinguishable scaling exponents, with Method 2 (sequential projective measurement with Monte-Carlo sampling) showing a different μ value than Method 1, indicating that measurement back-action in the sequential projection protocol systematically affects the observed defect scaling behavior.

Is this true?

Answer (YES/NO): NO